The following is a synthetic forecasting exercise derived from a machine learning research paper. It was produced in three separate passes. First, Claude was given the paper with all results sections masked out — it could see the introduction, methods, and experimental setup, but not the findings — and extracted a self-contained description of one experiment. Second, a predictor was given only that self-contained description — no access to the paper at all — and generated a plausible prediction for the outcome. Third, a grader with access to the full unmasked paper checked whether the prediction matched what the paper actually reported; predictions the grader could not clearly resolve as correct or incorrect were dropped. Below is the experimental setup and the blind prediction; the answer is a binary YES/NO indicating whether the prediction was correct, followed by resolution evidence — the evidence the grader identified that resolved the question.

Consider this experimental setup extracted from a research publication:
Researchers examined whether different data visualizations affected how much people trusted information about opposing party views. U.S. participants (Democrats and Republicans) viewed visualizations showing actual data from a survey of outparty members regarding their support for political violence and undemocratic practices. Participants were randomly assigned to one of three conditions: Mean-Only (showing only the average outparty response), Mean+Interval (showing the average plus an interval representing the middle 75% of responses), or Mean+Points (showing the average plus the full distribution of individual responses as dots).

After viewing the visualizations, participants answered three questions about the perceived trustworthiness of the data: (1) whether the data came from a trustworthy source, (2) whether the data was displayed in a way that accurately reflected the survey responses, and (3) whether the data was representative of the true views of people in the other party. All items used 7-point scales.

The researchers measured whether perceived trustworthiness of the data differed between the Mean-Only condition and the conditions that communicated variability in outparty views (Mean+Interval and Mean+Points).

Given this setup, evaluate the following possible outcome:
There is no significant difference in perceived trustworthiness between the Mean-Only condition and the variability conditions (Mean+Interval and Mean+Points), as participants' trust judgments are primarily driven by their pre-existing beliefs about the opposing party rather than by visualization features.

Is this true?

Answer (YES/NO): YES